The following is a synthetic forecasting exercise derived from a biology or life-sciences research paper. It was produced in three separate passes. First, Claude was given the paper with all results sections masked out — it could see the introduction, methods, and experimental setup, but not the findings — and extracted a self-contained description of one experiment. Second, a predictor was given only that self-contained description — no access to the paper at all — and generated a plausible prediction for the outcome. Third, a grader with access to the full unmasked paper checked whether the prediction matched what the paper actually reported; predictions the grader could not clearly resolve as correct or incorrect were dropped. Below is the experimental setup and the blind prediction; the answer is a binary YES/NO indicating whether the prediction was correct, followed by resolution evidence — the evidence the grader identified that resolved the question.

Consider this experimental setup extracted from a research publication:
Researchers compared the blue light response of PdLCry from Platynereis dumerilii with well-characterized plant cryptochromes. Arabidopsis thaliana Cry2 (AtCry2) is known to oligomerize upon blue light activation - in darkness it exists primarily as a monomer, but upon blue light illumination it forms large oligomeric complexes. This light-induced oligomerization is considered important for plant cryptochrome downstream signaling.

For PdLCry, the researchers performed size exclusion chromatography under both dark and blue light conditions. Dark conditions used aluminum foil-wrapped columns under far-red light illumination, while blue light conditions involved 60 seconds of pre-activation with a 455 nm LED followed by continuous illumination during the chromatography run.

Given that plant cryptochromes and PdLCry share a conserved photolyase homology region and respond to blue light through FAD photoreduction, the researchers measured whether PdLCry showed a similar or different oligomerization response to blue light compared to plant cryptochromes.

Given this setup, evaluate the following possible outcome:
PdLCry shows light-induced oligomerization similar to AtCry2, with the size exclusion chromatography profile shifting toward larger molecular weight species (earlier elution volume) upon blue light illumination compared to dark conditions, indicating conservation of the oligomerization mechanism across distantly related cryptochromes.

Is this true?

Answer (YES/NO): NO